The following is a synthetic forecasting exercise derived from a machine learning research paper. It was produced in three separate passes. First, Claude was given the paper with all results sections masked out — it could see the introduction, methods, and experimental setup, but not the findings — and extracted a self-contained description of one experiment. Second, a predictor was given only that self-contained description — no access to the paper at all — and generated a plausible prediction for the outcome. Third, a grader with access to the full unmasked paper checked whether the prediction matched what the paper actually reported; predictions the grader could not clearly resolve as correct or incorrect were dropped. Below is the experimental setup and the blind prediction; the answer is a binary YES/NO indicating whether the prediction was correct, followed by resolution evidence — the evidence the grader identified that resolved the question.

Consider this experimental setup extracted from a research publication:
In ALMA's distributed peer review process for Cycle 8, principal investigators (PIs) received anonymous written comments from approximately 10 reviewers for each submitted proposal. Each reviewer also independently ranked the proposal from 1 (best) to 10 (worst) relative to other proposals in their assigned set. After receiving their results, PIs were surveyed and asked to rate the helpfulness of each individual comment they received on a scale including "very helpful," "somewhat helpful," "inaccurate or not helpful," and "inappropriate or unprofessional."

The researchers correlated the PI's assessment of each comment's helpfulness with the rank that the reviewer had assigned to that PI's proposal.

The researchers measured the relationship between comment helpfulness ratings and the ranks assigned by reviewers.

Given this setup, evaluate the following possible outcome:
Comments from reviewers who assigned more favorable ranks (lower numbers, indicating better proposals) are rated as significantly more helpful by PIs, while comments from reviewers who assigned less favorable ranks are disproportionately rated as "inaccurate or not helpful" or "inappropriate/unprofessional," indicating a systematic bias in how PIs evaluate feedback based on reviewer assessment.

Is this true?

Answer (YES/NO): YES